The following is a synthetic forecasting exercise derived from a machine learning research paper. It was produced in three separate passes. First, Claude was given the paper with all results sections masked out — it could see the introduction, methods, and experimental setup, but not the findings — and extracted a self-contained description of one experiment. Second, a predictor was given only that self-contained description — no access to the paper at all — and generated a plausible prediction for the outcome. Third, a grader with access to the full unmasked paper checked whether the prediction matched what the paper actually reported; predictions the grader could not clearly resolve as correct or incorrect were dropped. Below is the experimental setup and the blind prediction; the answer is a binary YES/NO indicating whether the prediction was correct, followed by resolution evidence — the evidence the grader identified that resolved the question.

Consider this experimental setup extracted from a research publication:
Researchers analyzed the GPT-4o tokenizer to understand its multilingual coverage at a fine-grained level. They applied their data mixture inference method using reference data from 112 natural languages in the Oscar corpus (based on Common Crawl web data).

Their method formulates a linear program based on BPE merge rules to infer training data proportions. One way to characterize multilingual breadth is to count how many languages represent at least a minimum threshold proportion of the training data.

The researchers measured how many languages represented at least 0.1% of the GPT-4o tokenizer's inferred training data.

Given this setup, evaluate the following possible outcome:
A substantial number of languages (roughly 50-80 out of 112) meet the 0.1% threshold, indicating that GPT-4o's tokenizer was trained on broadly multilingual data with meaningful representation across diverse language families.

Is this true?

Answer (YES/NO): YES